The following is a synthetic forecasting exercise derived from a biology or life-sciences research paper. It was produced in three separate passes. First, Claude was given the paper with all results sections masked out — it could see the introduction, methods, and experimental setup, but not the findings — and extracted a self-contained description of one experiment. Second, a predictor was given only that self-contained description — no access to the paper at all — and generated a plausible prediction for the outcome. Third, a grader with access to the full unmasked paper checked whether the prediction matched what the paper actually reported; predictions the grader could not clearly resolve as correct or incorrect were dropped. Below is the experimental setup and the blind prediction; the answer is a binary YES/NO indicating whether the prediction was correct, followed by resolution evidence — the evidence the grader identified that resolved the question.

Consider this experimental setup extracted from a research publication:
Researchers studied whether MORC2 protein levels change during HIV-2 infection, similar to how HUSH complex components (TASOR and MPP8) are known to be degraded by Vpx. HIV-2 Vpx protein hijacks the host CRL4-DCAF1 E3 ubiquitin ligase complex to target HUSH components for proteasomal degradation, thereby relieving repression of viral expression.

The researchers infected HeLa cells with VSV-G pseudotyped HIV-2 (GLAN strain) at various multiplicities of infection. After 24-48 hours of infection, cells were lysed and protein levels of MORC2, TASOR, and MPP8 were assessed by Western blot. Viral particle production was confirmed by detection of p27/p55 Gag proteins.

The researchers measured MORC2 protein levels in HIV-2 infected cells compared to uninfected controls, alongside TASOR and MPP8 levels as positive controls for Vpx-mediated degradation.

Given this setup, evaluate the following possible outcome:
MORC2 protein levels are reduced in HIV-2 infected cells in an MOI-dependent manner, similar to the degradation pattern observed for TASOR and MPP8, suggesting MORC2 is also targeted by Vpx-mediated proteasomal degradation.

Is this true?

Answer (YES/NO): NO